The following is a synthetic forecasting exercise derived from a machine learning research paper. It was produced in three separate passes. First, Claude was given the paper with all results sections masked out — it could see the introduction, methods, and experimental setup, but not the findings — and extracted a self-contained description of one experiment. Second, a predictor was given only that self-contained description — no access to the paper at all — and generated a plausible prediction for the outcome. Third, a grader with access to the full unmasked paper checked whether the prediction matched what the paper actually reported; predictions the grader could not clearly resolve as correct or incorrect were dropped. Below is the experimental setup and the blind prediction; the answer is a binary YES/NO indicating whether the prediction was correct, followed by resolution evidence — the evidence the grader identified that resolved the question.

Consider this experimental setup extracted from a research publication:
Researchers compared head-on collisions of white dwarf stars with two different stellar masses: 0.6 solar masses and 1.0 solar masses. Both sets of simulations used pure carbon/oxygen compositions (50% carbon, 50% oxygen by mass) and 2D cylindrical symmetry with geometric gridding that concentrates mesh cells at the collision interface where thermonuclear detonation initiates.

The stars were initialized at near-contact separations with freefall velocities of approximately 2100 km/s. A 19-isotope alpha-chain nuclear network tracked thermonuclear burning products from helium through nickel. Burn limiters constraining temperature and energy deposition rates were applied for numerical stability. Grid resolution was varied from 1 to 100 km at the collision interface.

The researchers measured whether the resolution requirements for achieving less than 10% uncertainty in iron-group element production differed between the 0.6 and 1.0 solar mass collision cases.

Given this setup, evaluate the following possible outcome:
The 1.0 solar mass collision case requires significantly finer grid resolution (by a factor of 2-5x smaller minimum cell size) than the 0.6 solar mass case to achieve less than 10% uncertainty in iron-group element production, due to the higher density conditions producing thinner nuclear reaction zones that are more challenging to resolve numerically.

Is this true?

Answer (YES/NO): NO